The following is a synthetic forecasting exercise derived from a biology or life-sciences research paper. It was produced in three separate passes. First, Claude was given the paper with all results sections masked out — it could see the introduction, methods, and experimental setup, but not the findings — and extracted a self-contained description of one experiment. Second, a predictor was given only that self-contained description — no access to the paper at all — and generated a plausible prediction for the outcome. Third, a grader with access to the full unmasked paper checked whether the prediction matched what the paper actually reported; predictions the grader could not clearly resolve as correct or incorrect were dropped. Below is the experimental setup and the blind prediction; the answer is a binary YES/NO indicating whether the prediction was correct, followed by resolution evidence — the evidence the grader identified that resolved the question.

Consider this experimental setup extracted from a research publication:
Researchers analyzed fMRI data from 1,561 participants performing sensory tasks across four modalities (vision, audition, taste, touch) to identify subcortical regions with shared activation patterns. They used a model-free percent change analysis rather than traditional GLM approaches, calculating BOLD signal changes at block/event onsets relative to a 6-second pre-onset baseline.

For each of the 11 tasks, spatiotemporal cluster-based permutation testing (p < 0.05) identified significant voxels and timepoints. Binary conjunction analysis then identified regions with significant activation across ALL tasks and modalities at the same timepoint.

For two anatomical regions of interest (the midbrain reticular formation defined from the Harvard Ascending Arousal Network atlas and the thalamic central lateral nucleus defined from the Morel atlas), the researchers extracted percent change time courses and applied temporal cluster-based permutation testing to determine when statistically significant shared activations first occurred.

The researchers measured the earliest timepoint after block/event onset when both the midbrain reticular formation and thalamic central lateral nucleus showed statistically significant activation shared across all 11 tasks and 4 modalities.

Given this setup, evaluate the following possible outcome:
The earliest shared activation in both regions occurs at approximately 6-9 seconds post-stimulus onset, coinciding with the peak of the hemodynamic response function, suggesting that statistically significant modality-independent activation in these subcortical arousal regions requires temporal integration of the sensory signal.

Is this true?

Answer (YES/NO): NO